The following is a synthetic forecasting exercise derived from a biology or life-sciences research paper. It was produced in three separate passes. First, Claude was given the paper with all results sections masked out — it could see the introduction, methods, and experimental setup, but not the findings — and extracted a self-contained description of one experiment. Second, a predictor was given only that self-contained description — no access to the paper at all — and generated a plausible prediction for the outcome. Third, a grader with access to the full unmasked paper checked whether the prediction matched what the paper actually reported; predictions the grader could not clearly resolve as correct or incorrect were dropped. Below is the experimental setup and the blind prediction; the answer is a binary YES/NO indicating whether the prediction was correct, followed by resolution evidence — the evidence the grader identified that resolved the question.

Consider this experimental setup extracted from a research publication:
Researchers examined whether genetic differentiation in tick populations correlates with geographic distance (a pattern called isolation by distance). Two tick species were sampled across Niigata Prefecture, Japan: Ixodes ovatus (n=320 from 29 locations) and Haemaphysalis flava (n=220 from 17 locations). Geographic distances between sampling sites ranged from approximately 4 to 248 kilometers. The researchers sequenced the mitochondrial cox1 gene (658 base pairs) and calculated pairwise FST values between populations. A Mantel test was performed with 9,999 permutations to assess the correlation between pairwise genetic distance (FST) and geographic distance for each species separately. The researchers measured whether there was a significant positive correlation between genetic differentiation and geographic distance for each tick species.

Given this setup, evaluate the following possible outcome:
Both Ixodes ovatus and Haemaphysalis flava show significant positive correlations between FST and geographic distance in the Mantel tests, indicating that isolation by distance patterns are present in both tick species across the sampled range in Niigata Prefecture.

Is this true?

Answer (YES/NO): NO